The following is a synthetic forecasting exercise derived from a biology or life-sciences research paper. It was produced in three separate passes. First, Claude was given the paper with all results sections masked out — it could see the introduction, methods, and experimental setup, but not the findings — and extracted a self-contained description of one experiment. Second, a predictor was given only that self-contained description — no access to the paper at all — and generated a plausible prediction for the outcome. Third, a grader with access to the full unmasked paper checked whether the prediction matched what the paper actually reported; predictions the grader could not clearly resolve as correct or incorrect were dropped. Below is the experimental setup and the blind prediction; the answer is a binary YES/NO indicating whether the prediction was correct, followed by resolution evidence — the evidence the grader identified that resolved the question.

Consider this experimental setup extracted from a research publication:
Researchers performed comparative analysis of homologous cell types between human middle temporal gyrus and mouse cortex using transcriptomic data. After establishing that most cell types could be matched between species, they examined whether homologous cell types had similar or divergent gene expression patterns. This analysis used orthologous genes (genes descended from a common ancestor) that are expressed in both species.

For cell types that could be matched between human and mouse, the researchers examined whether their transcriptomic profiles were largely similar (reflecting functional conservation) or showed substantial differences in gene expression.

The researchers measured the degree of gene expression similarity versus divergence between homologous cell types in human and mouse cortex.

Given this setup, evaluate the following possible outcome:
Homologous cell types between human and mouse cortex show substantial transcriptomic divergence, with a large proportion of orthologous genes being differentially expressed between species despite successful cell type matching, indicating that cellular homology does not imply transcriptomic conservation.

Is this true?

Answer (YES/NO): YES